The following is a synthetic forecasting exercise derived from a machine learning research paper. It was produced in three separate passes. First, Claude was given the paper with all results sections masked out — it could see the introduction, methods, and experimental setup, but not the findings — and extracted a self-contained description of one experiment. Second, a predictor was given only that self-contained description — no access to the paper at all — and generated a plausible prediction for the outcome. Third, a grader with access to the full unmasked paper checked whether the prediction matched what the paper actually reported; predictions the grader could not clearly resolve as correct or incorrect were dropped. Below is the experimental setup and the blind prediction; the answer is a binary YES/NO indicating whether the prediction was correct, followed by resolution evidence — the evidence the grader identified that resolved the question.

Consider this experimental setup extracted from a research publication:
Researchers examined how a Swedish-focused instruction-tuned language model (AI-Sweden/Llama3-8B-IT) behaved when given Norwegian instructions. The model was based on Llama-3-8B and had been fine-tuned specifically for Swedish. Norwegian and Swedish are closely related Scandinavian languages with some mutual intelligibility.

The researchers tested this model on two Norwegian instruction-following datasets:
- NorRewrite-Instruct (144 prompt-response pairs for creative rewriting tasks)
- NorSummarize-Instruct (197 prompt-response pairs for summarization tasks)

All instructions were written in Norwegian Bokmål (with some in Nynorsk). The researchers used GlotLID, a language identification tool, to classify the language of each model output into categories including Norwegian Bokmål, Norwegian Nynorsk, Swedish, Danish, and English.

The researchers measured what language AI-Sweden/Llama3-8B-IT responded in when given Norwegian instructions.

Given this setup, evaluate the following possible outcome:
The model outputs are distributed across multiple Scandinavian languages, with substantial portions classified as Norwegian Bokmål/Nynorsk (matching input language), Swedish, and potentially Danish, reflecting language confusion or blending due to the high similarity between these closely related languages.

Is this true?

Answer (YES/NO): NO